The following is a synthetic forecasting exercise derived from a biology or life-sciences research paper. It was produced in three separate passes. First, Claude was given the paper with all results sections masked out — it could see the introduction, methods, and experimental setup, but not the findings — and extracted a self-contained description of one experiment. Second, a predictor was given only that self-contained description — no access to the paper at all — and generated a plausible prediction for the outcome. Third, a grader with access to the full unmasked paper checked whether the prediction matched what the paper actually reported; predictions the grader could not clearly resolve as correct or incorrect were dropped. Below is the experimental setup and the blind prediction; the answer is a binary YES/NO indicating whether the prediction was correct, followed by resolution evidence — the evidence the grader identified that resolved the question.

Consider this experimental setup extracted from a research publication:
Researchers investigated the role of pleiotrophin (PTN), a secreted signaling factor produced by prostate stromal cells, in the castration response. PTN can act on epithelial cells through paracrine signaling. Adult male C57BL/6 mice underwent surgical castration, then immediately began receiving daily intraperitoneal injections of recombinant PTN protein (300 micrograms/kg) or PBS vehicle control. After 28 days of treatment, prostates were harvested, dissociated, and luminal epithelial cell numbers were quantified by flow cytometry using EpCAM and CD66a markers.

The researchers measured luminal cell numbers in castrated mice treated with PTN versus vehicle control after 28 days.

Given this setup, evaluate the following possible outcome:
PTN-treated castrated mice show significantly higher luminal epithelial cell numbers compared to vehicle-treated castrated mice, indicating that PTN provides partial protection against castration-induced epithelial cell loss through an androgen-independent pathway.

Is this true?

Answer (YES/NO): YES